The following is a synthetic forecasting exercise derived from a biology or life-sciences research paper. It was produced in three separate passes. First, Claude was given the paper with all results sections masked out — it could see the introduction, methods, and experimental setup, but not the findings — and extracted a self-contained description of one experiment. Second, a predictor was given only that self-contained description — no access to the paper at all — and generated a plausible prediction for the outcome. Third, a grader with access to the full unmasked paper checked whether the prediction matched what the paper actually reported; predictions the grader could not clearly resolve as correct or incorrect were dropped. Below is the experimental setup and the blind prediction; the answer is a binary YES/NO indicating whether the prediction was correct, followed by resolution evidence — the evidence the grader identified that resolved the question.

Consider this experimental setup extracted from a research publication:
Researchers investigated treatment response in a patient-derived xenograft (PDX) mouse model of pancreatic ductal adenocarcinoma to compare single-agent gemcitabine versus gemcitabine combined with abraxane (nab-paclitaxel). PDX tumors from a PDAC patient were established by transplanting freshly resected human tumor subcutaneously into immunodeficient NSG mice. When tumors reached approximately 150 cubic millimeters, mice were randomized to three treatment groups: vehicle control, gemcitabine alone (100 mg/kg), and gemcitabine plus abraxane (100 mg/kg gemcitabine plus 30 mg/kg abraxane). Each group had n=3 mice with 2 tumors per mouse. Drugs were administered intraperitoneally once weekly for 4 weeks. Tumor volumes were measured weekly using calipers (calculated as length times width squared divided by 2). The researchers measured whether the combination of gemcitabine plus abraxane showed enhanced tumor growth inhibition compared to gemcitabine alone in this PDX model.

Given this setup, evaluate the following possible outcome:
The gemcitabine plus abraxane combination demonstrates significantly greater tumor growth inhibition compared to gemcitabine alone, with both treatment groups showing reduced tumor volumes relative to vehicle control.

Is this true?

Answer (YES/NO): YES